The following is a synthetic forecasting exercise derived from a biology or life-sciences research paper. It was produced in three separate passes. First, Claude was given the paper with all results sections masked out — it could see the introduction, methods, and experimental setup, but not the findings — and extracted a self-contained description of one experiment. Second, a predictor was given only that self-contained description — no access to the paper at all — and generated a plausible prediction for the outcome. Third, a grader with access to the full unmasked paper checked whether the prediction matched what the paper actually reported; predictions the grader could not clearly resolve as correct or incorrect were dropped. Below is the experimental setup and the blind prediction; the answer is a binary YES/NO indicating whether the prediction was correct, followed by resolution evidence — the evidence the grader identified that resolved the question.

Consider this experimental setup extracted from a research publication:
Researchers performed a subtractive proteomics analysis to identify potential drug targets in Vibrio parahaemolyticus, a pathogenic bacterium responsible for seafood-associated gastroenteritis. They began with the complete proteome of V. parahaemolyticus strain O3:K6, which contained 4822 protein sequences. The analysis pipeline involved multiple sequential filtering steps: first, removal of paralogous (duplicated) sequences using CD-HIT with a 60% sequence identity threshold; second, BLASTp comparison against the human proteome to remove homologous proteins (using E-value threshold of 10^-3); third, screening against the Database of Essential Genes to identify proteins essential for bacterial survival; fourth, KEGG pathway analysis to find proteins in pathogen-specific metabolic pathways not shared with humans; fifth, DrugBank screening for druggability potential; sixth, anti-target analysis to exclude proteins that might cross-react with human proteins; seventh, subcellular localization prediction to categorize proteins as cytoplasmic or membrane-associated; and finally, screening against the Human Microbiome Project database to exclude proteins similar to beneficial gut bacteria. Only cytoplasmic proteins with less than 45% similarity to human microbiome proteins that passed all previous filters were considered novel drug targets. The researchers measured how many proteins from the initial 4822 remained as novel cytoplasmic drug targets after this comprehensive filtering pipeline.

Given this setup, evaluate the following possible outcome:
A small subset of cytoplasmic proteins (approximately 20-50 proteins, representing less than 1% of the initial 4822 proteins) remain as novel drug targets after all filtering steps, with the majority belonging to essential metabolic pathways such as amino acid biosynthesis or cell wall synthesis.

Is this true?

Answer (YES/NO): NO